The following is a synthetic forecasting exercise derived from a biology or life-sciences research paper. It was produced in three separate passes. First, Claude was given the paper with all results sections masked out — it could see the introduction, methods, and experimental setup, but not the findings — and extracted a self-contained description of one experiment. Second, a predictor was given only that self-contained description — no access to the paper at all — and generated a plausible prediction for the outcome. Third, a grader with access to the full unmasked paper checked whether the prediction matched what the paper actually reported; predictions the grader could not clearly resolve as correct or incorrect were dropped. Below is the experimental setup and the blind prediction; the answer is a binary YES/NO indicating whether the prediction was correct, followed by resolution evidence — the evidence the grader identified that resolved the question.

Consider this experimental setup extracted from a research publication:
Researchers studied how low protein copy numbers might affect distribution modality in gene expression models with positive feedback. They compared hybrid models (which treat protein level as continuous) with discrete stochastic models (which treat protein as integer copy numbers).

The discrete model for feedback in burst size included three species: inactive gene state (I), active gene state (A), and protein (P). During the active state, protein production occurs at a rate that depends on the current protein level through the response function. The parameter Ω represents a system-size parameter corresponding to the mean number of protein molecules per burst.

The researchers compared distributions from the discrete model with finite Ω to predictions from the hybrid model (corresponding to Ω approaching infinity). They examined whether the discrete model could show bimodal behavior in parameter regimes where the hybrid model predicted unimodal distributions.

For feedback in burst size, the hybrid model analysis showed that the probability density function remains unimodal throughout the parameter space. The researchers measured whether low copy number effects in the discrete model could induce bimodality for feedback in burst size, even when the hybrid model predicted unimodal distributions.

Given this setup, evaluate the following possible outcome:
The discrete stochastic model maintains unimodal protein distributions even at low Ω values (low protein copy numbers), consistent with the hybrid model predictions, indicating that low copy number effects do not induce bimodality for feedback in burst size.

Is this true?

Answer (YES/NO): NO